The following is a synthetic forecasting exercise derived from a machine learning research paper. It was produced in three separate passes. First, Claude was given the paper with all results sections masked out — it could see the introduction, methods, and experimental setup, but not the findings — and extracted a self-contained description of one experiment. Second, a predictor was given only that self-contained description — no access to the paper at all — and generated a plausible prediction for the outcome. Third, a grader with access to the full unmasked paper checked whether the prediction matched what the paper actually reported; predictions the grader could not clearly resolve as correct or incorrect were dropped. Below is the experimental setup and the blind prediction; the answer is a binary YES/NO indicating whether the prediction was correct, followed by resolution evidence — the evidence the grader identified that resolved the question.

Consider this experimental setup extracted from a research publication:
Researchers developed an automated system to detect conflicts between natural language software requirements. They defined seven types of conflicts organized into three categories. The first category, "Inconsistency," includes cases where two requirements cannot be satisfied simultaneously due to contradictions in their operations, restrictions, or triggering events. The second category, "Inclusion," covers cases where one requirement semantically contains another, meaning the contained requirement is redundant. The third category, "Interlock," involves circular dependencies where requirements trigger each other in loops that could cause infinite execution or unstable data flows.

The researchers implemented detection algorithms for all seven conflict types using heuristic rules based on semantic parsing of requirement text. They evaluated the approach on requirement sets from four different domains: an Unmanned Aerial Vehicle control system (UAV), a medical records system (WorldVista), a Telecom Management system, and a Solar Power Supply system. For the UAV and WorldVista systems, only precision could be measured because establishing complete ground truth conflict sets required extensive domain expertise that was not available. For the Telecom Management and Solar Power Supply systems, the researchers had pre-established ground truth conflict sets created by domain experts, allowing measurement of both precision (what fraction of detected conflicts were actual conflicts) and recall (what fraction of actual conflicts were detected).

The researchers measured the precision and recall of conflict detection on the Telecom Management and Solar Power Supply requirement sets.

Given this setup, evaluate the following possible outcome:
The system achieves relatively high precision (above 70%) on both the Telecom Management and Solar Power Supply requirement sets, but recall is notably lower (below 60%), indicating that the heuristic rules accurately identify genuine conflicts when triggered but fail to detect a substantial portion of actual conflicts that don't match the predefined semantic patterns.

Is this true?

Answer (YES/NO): NO